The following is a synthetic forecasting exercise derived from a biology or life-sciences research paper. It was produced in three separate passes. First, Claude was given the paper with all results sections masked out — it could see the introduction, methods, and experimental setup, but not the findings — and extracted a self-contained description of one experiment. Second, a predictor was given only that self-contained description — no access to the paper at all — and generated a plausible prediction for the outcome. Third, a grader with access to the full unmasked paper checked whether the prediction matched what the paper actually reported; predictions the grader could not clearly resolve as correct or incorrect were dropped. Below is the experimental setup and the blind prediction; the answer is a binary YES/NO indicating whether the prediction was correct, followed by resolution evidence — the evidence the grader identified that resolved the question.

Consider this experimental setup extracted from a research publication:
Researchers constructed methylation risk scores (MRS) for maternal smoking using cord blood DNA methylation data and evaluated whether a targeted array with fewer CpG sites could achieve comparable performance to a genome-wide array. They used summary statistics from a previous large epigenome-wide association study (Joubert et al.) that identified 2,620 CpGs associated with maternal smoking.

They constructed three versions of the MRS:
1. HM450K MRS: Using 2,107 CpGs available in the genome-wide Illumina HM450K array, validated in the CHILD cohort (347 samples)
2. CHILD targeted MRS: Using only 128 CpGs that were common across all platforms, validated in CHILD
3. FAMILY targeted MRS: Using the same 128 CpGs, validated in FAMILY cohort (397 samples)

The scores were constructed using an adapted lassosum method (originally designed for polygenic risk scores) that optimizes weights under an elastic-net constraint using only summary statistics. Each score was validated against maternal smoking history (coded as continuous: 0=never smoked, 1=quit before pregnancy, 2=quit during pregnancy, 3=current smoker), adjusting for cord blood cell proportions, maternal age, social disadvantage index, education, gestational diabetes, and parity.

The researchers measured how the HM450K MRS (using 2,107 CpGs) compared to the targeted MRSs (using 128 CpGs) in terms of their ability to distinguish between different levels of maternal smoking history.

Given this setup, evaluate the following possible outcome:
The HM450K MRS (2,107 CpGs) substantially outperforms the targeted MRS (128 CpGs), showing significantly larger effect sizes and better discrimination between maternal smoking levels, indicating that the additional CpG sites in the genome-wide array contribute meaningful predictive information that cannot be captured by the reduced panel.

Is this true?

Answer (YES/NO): NO